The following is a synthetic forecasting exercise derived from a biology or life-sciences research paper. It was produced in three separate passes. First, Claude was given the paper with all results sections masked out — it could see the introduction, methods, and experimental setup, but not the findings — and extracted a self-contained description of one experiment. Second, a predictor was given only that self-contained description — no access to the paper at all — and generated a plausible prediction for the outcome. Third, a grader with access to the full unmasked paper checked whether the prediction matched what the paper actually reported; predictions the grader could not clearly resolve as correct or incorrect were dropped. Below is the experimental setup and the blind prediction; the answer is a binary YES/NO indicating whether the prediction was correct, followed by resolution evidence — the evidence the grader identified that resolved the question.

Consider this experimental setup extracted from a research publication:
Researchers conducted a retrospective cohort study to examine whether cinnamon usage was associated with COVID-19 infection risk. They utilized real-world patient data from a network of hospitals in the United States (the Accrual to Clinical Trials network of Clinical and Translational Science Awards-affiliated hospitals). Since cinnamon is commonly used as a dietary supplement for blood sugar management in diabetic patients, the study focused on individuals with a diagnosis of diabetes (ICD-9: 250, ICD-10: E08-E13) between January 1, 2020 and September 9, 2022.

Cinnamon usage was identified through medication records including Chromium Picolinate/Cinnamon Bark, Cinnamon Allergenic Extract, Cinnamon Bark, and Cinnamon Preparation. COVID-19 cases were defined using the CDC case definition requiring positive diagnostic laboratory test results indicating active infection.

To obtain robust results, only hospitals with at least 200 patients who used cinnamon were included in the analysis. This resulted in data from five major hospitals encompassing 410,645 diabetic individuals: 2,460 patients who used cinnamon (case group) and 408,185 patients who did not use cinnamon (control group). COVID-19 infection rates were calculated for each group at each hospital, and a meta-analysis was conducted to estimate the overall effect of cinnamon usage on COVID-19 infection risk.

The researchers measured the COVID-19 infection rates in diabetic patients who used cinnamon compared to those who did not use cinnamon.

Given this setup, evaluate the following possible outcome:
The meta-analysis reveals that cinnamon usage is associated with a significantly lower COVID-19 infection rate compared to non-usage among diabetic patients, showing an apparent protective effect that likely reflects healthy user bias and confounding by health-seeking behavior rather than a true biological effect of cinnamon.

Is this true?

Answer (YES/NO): NO